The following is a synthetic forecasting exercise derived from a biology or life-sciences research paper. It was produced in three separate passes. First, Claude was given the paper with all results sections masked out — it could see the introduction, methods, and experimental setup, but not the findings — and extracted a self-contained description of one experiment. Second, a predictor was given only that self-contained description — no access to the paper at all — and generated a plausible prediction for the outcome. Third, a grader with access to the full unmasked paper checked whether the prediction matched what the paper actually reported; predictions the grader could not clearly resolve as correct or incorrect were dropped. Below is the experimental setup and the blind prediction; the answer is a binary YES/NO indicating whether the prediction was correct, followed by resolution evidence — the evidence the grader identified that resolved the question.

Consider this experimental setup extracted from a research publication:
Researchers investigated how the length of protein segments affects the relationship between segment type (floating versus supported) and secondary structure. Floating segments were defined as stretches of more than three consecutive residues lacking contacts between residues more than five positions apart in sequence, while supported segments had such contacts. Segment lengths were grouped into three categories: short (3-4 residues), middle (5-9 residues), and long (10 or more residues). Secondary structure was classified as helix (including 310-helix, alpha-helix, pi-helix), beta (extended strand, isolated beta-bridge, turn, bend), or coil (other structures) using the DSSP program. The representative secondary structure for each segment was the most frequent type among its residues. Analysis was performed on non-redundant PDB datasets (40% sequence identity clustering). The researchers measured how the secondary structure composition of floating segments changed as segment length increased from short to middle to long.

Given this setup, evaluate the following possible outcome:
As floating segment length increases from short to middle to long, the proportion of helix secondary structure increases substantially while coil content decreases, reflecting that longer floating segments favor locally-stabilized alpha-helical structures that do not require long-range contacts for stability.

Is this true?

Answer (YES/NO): YES